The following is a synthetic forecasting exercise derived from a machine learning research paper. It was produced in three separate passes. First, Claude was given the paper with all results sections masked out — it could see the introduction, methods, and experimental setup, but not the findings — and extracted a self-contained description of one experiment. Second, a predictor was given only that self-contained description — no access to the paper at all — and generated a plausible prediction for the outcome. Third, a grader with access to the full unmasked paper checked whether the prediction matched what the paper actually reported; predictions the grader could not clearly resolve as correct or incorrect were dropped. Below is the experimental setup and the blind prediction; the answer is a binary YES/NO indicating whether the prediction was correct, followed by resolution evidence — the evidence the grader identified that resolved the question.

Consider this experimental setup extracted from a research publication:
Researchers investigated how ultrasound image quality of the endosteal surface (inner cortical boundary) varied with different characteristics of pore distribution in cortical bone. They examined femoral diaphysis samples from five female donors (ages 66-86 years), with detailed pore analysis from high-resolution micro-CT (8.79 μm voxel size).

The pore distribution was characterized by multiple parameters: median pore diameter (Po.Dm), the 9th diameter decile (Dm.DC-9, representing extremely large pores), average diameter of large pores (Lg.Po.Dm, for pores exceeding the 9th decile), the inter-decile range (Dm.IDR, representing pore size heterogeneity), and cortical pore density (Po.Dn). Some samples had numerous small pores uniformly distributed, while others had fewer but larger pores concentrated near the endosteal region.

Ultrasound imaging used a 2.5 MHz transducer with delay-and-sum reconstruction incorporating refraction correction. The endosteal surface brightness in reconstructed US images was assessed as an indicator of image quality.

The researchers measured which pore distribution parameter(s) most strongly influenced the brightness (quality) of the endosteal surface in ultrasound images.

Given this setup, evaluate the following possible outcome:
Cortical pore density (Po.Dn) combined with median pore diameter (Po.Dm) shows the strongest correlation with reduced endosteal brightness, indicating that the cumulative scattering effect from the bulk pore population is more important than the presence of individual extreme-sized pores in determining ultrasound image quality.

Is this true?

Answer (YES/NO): NO